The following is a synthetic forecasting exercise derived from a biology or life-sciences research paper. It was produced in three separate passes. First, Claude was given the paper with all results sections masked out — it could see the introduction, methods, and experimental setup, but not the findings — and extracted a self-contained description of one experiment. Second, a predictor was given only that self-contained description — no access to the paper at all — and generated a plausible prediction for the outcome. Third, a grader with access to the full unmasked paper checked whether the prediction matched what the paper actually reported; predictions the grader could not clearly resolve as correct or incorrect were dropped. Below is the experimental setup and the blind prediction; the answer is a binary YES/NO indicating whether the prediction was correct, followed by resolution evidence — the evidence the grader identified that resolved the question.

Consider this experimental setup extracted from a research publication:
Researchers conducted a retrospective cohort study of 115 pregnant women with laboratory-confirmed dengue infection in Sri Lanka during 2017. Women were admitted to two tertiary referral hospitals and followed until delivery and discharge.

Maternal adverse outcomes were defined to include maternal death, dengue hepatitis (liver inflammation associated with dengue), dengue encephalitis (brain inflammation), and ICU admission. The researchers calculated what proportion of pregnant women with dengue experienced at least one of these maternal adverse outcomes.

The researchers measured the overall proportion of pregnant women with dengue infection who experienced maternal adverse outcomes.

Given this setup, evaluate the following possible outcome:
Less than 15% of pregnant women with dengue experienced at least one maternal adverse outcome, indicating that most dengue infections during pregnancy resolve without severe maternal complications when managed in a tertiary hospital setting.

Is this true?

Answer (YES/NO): NO